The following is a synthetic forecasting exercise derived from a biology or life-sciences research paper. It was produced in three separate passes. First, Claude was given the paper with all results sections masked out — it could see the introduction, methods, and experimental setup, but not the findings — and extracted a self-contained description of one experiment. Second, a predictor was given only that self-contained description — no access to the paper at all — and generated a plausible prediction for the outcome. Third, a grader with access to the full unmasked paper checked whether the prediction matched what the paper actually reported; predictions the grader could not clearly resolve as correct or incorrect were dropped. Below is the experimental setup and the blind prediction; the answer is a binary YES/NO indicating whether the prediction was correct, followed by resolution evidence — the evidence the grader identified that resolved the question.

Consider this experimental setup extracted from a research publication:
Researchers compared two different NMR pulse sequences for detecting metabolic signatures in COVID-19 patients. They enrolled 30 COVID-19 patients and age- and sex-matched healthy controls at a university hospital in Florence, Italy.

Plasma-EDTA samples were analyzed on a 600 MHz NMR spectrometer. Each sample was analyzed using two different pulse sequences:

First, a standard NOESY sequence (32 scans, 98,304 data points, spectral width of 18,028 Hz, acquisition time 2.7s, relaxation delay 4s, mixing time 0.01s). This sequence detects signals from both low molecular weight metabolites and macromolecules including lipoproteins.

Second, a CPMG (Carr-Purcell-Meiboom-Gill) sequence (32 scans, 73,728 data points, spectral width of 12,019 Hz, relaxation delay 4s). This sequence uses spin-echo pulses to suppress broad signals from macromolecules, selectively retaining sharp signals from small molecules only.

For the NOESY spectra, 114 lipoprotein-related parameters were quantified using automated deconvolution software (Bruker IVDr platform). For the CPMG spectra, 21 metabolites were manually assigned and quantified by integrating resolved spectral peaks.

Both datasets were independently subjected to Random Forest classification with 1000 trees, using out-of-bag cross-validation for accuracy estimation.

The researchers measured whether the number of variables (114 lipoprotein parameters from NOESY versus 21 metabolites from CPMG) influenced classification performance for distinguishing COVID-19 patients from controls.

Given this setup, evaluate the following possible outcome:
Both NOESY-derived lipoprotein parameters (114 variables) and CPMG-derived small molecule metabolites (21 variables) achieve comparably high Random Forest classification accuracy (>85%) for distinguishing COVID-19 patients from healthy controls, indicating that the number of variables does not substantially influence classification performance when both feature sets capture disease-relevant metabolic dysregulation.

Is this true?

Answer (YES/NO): YES